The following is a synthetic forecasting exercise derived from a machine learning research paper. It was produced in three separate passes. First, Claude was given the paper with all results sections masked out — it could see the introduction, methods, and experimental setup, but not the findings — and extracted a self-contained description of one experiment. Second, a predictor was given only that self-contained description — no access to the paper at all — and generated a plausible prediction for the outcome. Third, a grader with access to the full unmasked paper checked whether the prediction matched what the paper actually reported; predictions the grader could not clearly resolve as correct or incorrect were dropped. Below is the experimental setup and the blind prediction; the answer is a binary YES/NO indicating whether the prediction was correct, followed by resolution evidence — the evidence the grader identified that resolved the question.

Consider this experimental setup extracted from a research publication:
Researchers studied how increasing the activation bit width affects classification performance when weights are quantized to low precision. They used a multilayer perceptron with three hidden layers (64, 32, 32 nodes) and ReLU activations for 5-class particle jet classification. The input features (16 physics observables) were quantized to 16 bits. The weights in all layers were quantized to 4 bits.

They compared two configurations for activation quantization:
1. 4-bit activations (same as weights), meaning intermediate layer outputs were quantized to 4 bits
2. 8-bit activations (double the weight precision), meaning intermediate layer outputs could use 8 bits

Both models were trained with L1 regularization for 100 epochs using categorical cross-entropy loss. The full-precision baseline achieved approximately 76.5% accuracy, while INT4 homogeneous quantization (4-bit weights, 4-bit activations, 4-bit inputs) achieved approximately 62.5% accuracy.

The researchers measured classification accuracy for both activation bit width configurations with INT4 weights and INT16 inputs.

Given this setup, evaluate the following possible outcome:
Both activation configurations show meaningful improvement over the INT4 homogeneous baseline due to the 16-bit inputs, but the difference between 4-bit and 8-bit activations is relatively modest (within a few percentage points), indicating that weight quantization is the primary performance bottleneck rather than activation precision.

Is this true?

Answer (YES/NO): NO